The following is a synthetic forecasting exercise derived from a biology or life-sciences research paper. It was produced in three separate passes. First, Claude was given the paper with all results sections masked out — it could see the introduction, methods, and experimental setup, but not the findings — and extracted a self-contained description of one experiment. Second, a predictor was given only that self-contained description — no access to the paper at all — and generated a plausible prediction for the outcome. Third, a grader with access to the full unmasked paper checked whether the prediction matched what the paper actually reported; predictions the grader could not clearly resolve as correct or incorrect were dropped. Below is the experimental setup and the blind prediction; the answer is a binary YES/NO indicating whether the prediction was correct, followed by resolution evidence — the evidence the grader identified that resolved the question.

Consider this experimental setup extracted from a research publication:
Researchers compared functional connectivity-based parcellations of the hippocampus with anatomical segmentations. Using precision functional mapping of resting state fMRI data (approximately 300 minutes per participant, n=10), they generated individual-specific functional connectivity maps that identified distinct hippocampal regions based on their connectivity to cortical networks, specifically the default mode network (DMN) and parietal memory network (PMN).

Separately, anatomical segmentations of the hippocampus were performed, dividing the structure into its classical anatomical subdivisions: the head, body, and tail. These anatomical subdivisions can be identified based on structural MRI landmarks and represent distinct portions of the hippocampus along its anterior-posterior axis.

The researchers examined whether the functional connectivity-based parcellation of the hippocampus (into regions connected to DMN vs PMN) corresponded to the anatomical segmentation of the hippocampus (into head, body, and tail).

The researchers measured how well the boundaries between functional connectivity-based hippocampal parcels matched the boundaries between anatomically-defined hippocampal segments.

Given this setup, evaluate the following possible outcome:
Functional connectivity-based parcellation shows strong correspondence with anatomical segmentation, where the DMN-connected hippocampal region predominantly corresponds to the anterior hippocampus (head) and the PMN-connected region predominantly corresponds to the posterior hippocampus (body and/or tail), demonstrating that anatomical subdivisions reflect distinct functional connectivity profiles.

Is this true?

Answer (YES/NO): NO